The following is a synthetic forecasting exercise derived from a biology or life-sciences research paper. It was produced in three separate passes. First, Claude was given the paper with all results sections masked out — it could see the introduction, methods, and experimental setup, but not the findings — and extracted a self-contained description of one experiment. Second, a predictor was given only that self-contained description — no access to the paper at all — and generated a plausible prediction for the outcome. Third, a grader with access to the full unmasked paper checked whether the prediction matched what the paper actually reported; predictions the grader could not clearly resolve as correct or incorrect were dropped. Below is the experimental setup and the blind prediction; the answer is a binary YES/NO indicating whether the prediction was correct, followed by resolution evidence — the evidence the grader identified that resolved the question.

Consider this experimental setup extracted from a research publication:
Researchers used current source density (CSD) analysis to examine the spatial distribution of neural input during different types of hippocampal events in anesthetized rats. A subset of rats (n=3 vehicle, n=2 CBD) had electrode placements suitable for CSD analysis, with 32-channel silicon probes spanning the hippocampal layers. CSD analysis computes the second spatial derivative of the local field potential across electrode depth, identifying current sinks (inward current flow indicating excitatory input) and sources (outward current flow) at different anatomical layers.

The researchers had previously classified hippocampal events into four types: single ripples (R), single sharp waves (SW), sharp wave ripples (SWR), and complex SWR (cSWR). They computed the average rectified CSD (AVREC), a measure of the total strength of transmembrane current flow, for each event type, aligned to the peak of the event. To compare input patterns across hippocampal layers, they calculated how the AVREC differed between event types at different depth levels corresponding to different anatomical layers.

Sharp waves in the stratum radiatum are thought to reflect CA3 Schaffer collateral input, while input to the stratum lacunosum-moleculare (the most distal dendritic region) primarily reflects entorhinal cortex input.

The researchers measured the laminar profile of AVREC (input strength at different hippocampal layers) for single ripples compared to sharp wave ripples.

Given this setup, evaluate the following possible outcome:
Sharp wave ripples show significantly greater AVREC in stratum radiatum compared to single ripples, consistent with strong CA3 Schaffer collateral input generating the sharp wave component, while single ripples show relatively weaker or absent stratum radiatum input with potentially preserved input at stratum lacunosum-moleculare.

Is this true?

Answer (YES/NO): YES